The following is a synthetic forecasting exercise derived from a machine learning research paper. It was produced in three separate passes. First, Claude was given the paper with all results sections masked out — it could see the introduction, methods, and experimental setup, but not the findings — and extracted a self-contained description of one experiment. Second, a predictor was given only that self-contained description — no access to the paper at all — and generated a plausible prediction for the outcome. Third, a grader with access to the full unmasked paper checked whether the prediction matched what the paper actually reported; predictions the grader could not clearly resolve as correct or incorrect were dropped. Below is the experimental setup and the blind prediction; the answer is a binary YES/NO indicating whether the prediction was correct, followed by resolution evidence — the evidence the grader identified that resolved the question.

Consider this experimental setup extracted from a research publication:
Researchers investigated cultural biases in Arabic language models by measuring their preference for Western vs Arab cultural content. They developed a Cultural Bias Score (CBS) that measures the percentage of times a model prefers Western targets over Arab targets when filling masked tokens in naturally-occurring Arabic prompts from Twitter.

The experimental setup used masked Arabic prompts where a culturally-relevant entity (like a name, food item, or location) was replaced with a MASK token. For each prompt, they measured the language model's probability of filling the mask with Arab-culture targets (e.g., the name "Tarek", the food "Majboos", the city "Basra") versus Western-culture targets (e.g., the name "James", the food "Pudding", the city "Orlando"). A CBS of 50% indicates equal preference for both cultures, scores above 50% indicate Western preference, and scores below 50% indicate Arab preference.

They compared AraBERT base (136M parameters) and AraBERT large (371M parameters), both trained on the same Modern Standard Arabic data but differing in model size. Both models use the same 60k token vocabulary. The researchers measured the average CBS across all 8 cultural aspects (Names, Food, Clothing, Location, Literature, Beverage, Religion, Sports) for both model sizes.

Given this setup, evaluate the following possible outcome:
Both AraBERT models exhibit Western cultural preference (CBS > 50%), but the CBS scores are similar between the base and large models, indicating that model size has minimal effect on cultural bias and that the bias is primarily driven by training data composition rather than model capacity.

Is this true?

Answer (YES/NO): NO